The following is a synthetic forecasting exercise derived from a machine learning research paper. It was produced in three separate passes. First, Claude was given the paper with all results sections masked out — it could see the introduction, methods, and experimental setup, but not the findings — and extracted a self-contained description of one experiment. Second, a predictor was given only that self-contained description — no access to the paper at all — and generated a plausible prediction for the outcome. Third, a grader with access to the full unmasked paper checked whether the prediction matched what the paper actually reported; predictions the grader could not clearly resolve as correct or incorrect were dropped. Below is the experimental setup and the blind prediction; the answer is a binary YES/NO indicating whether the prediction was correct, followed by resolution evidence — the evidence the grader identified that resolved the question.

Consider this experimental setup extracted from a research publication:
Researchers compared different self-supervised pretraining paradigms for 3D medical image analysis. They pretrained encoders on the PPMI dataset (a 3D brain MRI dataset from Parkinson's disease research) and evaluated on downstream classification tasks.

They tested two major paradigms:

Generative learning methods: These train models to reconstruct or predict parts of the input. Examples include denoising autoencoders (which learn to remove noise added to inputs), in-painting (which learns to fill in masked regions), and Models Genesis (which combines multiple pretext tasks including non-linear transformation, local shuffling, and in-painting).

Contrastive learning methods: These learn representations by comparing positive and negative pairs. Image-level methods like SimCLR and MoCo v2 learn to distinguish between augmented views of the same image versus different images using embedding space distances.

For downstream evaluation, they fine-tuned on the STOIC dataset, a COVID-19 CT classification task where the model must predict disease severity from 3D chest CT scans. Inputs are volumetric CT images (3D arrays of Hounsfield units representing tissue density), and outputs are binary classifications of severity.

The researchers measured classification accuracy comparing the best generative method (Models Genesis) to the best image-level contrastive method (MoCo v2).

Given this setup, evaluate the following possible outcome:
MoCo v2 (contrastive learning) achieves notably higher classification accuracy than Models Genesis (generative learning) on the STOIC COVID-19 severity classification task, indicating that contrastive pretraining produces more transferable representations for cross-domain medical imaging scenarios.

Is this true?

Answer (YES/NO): NO